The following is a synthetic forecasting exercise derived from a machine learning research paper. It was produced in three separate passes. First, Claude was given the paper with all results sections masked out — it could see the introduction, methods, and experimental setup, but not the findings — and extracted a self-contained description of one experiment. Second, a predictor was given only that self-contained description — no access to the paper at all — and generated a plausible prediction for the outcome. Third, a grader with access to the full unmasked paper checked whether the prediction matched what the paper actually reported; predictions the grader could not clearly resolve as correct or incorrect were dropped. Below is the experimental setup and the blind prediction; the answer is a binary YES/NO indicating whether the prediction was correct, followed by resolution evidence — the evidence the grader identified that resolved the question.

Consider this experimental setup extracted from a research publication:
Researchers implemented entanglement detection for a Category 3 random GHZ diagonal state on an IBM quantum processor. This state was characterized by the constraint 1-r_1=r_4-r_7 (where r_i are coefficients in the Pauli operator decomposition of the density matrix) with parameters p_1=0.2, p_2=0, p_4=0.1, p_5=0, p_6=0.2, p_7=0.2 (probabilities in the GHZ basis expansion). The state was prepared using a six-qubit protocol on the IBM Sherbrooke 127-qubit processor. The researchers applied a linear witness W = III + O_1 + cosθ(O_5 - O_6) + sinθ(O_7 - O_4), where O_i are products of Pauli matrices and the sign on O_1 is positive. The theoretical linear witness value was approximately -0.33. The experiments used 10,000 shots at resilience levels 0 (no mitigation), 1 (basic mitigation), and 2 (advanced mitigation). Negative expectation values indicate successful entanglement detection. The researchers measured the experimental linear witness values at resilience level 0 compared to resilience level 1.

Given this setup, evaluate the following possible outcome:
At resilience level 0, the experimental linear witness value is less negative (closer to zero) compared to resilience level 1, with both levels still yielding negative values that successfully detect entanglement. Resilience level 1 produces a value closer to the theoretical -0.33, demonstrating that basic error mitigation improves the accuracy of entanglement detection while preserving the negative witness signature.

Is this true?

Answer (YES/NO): YES